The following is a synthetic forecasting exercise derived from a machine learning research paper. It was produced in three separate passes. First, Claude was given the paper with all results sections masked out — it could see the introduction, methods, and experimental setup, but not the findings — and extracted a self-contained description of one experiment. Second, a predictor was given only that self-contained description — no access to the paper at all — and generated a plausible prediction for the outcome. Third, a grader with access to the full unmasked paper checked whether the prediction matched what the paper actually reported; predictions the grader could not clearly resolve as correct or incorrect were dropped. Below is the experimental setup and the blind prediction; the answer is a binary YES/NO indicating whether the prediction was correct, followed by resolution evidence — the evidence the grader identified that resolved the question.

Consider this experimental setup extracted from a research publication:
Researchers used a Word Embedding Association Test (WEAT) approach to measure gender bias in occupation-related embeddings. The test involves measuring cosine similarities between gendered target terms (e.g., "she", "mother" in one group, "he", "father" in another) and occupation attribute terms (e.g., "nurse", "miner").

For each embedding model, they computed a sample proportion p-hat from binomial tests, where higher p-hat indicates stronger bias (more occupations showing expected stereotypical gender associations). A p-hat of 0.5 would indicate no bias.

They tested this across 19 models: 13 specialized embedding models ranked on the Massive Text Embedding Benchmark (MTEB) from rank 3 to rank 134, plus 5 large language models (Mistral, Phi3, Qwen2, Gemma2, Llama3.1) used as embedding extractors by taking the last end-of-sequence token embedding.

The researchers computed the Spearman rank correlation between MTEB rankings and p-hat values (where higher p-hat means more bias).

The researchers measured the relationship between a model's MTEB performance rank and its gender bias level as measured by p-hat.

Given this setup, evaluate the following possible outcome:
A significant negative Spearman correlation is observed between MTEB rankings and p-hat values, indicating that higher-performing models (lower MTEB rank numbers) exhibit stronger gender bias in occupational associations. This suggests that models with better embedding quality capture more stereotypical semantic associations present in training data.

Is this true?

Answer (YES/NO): NO